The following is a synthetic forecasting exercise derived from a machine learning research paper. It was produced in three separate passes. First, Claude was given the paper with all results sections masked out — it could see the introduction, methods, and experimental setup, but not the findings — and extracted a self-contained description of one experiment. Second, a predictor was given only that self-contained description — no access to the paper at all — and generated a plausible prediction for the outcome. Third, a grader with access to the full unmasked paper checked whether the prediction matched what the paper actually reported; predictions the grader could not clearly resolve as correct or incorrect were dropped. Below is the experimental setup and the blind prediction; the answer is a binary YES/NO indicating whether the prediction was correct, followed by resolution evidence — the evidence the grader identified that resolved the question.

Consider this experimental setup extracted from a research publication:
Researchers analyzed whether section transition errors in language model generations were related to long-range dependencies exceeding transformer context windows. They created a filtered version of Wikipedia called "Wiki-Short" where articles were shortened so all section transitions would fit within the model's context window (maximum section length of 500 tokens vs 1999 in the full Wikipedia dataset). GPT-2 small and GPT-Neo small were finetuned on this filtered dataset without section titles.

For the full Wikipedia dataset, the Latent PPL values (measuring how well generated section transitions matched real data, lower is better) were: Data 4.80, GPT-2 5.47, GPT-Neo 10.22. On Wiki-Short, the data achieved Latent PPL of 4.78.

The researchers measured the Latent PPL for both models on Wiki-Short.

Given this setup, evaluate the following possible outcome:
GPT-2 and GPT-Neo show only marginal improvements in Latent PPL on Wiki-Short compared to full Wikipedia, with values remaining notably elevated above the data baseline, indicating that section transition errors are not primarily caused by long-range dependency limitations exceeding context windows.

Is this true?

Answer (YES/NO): NO